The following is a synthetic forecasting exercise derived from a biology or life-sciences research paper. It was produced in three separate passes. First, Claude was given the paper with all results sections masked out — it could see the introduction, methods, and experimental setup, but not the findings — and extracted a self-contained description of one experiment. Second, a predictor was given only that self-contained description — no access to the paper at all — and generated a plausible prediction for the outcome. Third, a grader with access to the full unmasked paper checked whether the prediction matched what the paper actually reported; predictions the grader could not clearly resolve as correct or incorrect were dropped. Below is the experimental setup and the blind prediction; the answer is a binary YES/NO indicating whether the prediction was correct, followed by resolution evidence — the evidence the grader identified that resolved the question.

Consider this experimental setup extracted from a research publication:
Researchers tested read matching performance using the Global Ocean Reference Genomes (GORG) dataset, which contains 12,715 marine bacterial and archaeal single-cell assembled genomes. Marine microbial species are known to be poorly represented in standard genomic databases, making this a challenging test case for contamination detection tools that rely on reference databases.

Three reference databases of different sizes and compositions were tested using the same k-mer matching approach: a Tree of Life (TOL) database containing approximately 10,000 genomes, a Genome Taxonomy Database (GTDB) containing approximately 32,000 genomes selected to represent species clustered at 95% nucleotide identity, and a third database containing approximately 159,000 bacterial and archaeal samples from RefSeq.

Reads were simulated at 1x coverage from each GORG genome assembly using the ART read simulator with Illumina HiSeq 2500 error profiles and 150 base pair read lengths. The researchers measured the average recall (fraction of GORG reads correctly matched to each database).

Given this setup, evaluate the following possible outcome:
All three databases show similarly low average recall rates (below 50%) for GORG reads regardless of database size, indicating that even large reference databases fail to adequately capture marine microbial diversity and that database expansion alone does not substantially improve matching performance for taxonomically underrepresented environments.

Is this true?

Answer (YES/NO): NO